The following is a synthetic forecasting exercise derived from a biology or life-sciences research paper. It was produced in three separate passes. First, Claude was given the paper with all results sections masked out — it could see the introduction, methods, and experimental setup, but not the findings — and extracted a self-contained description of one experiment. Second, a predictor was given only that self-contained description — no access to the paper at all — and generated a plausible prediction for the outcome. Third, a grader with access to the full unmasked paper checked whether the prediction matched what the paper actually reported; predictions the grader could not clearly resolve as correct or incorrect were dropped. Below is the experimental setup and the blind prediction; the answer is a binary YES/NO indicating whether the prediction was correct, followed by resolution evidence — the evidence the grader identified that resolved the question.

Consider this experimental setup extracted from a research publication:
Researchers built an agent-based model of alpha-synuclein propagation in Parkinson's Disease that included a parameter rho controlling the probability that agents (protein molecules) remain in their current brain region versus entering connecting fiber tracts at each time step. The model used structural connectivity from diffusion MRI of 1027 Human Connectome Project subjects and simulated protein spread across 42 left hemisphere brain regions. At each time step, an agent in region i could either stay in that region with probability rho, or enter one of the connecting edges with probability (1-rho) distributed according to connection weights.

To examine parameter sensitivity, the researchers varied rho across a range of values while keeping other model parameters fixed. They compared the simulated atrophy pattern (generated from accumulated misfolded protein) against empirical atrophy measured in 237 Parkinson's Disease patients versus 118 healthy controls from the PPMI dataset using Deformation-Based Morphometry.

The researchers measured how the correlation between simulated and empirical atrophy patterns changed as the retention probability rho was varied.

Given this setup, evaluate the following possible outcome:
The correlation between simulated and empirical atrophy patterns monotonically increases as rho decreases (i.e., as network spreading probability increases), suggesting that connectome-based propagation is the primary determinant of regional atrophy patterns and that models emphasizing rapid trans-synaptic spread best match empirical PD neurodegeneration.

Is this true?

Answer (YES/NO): NO